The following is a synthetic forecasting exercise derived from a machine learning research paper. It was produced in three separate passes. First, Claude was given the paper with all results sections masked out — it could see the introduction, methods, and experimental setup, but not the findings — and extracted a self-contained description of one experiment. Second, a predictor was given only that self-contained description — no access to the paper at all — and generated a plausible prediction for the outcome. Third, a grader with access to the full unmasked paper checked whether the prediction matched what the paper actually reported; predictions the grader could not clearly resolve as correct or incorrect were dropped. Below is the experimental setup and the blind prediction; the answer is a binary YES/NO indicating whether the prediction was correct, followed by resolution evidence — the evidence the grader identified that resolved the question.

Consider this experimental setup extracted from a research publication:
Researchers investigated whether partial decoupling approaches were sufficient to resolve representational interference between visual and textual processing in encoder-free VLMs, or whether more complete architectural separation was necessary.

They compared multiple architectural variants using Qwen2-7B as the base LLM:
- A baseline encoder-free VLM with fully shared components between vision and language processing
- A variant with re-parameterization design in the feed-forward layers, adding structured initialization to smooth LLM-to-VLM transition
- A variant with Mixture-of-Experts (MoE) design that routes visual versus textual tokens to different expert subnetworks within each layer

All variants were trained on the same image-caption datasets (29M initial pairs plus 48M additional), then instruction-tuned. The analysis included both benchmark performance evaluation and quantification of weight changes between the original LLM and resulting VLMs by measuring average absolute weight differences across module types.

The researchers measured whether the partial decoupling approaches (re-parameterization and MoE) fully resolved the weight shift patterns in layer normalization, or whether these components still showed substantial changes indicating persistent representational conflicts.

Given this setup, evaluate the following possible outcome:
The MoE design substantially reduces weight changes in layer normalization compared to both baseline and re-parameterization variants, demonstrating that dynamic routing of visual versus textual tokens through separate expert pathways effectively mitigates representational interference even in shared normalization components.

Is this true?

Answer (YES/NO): NO